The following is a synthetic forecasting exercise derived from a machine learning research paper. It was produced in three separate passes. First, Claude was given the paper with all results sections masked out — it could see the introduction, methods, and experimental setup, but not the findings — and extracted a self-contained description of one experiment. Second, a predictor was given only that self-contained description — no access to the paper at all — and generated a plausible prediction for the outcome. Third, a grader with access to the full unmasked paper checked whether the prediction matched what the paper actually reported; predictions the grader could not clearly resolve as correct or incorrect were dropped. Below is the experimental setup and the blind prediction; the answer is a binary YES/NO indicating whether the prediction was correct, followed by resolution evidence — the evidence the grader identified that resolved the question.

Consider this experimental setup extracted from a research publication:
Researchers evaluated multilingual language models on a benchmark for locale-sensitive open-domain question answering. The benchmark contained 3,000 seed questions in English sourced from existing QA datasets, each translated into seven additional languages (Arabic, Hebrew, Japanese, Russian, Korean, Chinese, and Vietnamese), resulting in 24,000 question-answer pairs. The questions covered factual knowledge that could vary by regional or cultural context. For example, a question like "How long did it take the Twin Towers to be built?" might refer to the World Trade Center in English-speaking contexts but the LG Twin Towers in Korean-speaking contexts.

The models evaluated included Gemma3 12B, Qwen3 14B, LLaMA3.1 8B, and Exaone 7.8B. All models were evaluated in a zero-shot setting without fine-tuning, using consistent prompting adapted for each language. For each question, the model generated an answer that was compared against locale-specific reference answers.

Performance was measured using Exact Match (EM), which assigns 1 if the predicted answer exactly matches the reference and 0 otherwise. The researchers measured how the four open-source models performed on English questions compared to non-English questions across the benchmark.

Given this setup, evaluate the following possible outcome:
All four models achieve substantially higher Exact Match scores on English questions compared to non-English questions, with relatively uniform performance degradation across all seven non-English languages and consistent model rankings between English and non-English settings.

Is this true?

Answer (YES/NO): NO